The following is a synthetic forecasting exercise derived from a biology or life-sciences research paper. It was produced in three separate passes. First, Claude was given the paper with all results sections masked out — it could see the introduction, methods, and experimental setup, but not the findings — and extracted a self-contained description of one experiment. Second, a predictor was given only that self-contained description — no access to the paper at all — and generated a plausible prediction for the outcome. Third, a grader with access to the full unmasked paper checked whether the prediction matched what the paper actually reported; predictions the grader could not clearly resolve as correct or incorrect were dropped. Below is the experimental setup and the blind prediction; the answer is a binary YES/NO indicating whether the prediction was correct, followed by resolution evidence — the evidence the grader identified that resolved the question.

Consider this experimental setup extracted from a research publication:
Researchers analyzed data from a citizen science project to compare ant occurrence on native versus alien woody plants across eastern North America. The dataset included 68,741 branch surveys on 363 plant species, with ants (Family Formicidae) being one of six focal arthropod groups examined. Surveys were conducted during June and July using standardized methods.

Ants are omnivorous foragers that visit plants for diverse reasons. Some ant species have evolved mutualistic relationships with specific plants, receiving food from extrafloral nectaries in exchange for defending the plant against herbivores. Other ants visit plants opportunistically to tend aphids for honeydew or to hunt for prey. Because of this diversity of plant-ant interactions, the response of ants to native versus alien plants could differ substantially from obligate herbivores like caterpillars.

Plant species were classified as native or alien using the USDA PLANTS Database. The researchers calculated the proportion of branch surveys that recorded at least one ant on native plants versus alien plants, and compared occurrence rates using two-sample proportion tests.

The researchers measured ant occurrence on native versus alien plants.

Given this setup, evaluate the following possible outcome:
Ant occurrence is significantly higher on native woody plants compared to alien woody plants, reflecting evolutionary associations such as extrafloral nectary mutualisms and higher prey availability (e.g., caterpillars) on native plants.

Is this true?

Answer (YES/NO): NO